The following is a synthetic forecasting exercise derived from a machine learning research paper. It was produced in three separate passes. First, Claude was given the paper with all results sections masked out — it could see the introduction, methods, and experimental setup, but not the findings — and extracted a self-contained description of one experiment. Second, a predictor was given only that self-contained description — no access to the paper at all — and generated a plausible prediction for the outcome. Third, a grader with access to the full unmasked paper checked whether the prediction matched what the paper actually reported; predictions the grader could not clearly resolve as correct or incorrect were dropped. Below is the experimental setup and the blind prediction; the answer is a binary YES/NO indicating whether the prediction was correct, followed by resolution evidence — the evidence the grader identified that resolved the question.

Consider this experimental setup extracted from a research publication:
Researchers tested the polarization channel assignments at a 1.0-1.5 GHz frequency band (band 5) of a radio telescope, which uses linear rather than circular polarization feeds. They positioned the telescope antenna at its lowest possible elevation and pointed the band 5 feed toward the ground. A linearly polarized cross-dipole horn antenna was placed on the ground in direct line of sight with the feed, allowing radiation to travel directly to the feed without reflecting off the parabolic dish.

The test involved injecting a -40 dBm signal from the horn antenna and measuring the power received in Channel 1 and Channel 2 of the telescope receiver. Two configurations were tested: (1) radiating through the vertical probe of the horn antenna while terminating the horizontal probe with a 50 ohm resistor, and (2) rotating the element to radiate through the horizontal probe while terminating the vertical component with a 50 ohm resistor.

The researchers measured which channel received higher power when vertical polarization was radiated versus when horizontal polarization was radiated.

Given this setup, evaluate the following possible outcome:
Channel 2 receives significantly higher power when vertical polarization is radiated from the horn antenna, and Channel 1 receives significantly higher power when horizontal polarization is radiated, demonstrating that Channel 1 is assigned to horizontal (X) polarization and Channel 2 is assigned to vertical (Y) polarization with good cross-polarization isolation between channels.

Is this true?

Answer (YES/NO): NO